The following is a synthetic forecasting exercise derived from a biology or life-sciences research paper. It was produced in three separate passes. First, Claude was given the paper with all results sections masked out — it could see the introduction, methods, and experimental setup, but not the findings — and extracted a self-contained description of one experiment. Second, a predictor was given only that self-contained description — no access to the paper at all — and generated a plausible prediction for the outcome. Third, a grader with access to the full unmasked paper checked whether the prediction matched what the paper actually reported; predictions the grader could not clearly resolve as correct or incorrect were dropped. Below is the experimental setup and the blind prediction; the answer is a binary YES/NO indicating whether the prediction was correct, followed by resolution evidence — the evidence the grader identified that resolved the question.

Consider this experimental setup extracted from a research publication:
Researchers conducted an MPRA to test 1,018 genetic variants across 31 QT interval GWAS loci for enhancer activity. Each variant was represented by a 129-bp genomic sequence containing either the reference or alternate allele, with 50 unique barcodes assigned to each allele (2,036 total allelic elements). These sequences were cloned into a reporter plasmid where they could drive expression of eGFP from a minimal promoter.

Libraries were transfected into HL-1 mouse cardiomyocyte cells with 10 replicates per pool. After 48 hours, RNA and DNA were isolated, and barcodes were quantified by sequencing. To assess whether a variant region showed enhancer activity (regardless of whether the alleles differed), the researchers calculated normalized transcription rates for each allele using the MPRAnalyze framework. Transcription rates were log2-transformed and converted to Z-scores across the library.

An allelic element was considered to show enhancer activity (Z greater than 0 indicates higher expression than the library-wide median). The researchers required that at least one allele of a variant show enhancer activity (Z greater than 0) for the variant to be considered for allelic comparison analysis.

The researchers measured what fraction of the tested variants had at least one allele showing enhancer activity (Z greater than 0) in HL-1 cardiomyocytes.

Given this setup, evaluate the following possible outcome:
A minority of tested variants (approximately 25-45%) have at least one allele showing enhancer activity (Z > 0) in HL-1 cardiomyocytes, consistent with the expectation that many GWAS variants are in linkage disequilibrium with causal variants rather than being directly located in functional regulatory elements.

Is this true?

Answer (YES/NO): NO